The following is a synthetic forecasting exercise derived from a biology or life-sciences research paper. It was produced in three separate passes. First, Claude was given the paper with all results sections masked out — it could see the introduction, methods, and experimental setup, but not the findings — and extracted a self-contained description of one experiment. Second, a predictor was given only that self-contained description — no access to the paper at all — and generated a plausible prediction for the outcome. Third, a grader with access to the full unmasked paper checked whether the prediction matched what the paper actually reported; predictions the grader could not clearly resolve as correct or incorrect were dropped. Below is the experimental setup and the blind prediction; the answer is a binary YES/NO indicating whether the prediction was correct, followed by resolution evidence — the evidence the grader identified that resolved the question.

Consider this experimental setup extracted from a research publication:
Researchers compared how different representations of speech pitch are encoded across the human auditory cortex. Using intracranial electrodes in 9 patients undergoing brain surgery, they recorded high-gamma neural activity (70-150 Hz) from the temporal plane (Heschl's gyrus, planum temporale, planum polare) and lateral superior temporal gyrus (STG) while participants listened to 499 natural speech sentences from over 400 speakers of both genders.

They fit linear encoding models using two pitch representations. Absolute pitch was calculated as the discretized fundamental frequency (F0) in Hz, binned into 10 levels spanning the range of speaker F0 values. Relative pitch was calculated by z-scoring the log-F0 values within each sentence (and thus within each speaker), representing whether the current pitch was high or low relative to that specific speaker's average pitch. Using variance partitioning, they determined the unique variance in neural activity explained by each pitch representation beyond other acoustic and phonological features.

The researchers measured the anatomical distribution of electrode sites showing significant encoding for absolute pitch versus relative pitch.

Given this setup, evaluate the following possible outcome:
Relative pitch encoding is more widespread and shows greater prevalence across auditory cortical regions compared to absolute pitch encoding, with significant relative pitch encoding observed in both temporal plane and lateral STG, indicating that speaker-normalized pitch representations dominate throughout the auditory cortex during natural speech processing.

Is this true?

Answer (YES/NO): NO